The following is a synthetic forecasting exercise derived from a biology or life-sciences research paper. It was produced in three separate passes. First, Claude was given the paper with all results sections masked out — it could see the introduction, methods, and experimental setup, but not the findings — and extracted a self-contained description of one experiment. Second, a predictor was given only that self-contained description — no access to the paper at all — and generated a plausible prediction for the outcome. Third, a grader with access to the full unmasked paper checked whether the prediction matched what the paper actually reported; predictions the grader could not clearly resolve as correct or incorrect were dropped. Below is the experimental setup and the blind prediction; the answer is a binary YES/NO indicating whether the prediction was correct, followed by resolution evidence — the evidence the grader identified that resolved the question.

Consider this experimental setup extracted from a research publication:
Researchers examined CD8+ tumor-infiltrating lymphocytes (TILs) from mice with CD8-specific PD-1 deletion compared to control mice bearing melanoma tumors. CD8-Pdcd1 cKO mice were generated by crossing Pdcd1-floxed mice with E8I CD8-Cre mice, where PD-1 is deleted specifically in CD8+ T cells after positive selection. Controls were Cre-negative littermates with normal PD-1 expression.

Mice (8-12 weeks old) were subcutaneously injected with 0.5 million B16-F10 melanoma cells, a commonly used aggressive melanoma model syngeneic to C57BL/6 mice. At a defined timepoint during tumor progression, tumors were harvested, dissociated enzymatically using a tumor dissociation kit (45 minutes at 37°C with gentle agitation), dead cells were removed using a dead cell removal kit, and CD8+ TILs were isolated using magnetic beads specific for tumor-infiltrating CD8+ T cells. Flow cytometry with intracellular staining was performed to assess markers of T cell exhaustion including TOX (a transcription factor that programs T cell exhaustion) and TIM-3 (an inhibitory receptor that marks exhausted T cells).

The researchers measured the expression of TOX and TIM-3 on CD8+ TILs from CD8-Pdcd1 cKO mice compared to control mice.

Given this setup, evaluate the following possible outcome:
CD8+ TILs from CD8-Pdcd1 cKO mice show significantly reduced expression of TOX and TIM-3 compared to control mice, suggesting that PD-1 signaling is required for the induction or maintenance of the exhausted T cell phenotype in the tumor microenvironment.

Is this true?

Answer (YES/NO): NO